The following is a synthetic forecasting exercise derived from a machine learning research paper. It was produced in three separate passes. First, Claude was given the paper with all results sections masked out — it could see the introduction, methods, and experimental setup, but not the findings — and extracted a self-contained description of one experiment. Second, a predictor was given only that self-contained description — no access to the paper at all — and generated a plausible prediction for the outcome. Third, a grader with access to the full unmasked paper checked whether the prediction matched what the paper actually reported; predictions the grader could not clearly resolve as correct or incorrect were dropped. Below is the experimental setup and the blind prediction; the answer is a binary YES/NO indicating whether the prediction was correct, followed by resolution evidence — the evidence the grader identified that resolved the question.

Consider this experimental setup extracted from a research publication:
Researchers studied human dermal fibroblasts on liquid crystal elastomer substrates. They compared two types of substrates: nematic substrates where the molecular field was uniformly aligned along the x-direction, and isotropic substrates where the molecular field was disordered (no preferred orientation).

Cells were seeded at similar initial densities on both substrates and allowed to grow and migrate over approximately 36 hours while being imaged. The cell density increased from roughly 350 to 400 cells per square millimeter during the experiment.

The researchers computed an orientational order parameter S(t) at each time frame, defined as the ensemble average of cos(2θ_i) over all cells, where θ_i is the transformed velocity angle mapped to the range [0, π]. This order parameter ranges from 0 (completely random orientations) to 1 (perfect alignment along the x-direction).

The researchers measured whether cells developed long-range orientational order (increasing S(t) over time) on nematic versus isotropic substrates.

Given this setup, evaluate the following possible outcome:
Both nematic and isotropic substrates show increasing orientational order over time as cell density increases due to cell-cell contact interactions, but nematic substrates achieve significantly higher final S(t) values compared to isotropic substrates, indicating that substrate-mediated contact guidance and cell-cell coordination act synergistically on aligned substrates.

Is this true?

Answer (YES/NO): NO